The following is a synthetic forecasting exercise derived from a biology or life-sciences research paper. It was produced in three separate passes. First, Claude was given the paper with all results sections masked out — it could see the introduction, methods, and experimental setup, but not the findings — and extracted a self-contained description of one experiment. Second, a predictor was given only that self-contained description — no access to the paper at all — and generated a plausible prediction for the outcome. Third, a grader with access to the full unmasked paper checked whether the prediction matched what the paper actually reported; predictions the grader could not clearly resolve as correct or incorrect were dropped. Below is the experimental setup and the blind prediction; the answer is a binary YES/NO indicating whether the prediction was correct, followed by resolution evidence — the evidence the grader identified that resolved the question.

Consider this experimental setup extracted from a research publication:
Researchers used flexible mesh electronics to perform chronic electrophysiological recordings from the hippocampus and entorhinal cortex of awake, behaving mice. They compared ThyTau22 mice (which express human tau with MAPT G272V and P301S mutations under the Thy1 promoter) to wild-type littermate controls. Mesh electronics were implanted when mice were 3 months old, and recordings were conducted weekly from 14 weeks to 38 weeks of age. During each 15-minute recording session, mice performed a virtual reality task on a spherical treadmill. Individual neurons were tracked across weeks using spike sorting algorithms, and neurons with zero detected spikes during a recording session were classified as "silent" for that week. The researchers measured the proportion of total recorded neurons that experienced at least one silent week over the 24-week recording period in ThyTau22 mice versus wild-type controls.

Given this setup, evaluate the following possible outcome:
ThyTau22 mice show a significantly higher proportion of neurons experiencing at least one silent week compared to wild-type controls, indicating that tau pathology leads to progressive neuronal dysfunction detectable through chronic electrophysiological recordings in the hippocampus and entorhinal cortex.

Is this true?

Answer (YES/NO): YES